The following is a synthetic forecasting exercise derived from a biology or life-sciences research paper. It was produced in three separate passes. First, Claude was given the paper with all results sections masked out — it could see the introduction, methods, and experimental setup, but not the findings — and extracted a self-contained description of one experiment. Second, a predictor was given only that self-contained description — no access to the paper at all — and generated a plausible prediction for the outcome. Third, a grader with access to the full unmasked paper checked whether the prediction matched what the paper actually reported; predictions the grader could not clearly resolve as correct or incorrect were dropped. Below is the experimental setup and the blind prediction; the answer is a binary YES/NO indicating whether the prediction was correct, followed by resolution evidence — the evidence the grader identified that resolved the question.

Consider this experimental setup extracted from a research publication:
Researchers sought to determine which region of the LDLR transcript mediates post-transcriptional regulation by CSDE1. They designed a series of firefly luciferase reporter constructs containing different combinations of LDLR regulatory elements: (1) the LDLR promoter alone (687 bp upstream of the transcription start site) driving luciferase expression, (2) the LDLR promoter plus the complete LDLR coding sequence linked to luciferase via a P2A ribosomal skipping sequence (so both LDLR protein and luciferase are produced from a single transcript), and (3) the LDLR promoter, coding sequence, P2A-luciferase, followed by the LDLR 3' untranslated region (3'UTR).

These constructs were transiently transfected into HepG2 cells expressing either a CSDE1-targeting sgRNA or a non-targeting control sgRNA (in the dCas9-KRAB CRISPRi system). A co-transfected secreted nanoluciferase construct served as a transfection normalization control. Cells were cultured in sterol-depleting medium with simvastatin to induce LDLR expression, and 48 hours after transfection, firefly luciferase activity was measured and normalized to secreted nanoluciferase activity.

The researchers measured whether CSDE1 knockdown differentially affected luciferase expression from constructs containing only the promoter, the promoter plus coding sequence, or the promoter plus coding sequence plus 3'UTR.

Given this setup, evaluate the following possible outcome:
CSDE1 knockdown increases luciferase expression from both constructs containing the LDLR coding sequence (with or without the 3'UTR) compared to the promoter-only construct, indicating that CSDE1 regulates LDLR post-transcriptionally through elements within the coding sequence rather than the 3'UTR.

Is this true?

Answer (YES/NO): NO